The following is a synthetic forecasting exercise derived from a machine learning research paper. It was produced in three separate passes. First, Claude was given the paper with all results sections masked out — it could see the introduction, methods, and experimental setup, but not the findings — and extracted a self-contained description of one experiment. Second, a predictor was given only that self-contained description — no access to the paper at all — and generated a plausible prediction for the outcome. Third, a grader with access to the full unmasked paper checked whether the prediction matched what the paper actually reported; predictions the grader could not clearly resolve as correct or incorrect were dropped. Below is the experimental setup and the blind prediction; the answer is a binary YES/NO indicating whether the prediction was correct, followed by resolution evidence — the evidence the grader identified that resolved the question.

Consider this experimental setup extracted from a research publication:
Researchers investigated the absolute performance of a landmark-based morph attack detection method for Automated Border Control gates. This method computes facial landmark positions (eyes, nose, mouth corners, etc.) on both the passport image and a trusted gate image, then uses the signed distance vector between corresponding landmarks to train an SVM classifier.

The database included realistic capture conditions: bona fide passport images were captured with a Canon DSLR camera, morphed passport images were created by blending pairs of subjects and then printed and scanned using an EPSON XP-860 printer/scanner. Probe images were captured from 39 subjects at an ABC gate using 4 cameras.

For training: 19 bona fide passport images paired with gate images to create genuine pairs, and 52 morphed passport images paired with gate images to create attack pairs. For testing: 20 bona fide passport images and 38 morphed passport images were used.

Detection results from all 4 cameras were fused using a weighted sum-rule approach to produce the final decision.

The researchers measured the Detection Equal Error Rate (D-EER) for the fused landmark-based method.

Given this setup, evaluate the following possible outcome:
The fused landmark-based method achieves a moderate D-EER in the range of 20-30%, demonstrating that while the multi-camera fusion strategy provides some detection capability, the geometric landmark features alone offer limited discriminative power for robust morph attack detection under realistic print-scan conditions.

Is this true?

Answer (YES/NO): NO